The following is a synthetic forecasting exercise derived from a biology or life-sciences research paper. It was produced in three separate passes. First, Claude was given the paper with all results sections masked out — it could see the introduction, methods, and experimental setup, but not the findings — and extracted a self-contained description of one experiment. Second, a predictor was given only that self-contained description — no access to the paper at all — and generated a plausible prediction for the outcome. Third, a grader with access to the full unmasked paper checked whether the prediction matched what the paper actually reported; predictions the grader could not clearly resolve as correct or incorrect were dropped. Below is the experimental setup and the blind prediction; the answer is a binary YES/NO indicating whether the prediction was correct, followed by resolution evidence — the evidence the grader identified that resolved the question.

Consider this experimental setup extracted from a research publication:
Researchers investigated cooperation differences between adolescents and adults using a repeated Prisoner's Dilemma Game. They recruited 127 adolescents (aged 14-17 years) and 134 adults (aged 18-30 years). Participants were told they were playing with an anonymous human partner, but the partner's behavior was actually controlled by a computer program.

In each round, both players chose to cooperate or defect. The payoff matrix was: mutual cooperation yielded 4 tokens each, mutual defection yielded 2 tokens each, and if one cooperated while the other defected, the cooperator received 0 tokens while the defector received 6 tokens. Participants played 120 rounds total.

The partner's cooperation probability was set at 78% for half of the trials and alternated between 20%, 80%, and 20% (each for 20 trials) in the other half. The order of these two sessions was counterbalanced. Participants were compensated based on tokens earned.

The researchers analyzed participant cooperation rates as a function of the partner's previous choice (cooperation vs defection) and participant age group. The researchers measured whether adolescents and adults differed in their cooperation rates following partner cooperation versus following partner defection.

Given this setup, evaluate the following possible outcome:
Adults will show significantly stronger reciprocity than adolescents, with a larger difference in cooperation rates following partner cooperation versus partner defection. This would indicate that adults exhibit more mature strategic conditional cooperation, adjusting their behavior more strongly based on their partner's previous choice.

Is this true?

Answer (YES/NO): YES